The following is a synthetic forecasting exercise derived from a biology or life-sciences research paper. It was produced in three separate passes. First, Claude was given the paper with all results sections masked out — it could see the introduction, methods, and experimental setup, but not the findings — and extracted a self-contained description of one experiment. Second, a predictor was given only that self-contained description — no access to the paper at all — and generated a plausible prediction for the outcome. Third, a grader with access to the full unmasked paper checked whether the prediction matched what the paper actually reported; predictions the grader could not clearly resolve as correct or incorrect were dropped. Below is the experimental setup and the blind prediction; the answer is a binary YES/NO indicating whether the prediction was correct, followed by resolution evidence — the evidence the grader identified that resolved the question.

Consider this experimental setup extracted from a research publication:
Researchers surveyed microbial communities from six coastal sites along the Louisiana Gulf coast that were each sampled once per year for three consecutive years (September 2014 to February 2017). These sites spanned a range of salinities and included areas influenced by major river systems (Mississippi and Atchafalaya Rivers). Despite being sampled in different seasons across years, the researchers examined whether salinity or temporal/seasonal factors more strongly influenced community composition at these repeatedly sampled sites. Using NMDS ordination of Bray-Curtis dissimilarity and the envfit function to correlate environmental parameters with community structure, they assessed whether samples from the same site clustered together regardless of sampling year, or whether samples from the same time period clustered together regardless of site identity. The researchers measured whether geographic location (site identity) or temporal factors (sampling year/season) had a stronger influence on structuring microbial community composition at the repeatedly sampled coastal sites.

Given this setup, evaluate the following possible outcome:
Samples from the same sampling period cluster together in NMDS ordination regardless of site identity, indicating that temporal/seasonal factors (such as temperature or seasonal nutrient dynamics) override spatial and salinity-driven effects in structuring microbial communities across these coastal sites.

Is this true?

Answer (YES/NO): NO